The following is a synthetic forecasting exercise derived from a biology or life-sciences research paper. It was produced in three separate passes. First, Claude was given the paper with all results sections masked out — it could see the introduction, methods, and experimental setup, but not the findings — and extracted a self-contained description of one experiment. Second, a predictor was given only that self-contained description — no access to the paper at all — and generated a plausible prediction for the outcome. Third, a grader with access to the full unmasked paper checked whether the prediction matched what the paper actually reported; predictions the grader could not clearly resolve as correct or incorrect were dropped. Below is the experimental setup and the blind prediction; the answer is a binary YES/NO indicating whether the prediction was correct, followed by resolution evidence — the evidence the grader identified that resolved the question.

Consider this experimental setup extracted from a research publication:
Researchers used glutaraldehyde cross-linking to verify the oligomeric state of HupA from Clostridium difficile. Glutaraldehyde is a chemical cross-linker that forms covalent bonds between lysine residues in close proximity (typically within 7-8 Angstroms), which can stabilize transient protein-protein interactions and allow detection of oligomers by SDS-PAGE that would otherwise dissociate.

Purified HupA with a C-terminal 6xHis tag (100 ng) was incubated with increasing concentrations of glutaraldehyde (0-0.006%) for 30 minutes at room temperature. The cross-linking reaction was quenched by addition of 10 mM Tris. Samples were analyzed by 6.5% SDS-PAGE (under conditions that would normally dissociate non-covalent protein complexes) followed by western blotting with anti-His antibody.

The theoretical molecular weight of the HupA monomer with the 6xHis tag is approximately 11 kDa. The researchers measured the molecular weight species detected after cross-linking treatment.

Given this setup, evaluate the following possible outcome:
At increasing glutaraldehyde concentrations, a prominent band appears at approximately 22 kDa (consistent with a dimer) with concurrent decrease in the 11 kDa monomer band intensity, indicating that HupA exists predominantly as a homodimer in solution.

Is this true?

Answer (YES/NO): YES